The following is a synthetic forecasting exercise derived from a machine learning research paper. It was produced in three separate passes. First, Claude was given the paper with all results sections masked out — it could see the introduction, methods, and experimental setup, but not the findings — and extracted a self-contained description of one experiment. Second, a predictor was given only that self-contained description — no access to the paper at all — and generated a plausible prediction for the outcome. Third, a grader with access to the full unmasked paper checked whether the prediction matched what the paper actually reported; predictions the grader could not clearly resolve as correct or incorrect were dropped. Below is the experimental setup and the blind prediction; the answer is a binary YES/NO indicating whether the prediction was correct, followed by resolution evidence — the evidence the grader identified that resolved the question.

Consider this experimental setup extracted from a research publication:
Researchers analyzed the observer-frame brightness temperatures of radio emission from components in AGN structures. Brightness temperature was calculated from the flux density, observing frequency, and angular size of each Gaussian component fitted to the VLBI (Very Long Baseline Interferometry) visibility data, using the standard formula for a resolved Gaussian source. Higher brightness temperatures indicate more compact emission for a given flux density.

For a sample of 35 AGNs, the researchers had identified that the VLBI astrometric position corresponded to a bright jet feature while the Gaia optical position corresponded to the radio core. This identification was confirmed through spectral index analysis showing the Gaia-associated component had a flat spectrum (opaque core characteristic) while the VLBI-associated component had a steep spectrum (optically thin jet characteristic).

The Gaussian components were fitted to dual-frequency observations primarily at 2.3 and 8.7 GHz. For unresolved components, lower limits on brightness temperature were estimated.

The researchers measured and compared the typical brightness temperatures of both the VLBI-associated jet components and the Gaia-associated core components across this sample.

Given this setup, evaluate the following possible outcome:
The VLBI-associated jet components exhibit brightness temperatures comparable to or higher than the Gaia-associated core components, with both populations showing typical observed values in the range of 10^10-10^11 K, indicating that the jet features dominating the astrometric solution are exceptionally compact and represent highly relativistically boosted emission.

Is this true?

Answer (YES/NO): NO